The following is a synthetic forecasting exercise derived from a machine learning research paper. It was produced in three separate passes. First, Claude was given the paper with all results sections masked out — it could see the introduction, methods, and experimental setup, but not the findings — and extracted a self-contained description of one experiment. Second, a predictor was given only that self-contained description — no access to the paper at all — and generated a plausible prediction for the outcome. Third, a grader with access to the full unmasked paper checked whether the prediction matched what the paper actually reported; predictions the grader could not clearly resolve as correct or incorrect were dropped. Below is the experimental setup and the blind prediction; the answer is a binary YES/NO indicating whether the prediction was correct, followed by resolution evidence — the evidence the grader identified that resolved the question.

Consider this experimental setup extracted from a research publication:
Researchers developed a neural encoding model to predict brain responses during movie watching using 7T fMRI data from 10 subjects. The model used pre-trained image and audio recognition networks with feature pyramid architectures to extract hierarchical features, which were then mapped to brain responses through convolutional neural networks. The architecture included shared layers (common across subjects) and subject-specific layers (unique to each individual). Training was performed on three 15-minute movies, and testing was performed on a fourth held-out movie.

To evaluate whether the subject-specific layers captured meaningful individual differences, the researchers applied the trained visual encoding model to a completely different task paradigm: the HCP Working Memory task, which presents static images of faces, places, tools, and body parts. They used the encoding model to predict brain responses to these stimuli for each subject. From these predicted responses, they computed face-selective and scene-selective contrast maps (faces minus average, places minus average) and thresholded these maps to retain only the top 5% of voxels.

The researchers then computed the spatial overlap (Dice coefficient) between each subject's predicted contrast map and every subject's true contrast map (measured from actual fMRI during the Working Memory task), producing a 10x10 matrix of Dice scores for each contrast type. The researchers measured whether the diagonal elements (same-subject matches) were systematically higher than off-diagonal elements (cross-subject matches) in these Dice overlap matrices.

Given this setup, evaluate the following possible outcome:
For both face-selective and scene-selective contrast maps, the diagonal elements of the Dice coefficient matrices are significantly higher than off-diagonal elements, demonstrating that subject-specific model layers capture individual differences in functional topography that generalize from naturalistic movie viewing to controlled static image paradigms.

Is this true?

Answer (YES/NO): YES